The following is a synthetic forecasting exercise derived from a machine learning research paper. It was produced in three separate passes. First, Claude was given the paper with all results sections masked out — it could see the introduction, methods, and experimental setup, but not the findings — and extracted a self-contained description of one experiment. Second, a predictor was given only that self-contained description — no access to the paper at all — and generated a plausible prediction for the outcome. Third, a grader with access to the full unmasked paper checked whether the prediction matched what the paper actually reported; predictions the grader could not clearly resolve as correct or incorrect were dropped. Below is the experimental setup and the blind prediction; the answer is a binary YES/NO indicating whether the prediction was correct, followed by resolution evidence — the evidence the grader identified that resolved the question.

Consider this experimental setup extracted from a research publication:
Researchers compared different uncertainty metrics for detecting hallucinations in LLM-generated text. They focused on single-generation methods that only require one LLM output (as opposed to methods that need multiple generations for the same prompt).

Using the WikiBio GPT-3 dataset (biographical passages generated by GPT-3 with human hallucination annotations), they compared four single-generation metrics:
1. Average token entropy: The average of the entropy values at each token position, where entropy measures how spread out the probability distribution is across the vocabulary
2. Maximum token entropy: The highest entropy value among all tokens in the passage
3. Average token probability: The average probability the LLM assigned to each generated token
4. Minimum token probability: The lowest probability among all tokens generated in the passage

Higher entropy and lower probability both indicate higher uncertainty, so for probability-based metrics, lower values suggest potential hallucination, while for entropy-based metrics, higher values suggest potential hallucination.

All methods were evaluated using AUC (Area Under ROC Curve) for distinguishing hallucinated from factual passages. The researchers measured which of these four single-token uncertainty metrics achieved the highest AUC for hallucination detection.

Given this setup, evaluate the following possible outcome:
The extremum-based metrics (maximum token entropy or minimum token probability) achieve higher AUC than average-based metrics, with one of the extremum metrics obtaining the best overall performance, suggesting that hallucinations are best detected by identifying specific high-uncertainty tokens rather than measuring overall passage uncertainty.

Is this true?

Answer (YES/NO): YES